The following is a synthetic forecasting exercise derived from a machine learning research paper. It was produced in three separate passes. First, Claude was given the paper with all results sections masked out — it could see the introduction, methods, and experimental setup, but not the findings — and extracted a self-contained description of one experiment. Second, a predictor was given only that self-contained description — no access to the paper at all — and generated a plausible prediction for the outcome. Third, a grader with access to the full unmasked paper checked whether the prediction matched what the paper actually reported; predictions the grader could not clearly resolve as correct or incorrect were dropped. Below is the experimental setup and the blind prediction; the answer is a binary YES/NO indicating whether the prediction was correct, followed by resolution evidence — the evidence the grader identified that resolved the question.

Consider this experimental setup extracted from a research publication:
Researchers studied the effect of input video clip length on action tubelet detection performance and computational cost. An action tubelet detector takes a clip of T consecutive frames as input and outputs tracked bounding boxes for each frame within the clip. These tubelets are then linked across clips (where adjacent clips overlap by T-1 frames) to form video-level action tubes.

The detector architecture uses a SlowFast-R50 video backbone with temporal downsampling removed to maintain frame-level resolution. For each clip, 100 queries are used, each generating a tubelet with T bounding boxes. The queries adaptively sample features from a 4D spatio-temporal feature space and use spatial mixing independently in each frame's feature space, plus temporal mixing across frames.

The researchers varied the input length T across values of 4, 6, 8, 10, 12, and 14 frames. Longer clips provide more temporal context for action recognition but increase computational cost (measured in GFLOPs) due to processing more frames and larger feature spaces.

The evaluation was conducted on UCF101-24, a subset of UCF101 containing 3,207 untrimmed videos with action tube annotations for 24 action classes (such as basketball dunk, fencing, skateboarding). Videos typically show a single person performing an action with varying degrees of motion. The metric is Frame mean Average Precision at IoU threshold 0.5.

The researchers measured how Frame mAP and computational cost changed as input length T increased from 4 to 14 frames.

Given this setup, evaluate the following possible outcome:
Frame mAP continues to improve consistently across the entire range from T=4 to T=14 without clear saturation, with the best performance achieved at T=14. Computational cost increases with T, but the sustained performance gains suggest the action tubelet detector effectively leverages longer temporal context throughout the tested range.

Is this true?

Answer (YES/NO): NO